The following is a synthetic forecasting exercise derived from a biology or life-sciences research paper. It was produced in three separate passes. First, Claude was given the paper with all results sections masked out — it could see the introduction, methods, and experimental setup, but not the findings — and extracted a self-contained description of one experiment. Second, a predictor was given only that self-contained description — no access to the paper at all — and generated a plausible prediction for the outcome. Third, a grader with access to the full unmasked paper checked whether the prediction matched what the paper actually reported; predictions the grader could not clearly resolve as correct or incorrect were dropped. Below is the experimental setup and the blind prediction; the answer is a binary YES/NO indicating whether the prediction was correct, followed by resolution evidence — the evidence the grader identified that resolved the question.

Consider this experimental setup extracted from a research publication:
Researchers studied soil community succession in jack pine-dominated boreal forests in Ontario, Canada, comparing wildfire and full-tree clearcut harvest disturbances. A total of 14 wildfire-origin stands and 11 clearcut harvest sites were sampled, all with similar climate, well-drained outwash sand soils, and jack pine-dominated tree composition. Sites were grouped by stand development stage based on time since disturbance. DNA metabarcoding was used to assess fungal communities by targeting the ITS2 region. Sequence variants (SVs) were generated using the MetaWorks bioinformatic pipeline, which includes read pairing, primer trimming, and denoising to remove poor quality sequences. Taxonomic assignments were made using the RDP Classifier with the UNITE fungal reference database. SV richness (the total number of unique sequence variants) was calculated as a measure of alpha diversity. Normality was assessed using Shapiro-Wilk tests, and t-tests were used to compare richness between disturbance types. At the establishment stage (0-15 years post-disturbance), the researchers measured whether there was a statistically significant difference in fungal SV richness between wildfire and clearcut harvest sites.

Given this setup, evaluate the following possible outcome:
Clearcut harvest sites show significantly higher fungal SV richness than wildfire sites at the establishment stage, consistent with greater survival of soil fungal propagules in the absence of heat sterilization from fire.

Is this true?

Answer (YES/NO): YES